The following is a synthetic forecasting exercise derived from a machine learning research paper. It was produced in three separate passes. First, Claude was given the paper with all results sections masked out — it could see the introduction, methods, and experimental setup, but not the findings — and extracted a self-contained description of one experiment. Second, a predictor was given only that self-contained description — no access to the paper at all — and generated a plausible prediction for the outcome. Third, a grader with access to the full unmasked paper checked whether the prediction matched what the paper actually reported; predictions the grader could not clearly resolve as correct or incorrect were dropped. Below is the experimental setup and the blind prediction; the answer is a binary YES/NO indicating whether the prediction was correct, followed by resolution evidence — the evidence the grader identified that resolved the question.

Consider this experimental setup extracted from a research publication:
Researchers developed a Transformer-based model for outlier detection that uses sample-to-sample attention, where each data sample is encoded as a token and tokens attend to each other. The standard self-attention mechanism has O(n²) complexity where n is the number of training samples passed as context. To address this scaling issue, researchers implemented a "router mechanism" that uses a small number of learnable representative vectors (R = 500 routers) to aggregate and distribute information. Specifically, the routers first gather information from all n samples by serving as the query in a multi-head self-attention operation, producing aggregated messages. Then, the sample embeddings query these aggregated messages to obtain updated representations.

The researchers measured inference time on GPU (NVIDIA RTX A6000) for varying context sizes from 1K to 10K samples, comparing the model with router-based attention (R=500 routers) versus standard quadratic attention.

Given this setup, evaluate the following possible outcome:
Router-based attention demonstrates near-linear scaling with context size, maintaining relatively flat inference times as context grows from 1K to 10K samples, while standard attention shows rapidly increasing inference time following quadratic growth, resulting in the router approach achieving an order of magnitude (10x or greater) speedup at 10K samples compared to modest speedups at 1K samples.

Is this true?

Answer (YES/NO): NO